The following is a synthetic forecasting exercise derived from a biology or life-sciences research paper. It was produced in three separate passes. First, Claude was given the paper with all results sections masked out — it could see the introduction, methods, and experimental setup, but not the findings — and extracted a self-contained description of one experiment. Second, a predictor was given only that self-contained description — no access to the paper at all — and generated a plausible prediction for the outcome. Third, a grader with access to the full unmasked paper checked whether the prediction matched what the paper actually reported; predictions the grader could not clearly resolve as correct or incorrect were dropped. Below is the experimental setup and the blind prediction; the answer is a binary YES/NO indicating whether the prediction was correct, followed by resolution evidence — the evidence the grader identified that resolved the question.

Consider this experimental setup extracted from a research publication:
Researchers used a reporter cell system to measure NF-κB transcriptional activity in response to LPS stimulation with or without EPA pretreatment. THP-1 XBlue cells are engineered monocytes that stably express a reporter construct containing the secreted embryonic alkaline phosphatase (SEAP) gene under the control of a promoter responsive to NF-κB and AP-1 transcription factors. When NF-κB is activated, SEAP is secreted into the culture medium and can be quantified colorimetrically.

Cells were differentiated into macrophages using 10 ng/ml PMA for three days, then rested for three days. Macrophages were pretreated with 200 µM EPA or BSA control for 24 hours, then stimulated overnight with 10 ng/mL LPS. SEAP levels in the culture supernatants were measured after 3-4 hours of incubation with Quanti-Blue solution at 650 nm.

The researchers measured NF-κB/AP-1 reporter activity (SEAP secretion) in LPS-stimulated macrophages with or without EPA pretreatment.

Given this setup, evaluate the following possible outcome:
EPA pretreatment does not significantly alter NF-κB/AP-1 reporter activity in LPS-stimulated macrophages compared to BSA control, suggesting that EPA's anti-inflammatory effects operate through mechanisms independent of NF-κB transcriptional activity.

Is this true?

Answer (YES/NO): NO